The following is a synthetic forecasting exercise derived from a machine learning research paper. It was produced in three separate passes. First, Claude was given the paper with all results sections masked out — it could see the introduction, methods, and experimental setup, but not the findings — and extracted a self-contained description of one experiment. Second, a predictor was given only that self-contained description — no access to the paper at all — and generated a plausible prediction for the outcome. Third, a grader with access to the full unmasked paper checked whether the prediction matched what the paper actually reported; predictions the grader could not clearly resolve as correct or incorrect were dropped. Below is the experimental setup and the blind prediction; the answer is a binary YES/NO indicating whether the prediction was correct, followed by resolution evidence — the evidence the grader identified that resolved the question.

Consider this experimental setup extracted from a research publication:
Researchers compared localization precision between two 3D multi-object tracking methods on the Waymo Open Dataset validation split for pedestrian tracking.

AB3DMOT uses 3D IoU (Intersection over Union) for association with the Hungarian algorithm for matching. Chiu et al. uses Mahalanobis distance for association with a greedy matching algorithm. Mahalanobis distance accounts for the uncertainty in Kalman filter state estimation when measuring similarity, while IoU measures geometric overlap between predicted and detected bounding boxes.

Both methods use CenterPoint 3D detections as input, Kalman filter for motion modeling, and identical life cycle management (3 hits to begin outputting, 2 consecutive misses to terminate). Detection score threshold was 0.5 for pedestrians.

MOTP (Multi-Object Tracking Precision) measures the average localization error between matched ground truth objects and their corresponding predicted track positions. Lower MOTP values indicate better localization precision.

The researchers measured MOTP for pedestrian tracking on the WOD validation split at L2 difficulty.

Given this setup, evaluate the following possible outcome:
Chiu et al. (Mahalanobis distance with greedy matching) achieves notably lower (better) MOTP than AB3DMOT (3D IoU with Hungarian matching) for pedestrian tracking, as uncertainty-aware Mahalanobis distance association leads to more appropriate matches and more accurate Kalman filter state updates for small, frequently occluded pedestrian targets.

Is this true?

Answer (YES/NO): NO